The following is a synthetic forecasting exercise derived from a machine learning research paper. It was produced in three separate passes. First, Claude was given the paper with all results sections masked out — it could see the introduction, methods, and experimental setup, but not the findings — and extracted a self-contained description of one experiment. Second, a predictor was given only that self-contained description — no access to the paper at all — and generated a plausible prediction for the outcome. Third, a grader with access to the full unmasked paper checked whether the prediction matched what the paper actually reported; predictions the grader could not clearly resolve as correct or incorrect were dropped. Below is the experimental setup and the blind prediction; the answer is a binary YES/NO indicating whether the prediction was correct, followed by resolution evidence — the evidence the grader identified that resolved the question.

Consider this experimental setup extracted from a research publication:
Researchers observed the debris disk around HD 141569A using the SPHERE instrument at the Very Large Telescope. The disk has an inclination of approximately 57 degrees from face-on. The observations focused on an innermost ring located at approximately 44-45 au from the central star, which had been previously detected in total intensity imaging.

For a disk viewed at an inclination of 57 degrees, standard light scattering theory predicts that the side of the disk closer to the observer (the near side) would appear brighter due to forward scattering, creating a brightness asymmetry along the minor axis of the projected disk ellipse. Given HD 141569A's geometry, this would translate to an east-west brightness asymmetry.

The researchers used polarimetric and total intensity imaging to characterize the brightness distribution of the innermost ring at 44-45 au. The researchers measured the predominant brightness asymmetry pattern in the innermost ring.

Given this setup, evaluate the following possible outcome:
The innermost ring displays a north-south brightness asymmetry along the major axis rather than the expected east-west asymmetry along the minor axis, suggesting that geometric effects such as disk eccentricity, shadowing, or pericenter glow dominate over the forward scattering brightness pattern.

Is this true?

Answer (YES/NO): NO